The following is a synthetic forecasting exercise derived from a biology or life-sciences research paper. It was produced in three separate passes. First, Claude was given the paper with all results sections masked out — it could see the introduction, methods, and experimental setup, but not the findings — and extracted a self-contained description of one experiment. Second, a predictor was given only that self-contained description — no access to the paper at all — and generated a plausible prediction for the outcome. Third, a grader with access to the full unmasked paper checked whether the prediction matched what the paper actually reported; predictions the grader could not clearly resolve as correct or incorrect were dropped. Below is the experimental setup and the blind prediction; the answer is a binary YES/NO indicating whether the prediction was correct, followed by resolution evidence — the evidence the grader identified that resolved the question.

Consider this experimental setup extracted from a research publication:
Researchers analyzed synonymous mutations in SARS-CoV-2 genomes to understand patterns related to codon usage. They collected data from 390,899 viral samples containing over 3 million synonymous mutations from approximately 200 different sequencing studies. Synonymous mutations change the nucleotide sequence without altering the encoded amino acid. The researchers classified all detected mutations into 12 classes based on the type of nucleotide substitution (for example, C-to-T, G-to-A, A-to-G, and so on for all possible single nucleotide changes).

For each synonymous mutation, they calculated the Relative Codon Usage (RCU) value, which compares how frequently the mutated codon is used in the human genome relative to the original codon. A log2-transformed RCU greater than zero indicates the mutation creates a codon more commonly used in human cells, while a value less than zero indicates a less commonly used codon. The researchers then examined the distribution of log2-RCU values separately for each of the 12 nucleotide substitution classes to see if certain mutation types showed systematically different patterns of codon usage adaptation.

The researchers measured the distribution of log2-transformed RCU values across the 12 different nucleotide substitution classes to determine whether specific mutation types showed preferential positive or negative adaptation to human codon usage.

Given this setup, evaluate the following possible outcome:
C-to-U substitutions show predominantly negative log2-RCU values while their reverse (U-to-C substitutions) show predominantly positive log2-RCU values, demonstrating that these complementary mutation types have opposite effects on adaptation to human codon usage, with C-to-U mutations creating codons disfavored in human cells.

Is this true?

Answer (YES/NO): YES